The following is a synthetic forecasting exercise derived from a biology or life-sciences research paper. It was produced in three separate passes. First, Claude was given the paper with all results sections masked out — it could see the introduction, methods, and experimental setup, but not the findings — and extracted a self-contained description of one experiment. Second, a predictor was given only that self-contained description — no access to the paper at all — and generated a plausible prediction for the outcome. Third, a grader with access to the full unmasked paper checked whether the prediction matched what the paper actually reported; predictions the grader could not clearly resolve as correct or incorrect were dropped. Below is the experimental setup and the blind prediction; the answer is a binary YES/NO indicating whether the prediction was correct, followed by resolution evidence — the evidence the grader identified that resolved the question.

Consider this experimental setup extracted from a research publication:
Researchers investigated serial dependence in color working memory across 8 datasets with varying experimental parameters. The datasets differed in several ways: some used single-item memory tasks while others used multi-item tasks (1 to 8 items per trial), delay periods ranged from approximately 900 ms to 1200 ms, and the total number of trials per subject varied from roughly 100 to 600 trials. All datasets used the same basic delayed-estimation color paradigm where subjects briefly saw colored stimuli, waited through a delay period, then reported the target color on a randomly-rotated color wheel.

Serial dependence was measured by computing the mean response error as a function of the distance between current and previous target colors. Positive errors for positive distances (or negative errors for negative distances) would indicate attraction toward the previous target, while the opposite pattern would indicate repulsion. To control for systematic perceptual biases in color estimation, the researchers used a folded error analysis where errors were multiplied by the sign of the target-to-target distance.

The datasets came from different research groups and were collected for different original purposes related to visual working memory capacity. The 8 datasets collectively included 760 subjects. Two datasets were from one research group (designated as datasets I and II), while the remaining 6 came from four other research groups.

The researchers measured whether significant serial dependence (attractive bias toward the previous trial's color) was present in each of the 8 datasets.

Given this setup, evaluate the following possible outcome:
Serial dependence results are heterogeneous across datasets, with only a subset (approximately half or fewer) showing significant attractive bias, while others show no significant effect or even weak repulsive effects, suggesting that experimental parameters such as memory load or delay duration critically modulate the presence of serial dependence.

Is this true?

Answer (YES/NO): NO